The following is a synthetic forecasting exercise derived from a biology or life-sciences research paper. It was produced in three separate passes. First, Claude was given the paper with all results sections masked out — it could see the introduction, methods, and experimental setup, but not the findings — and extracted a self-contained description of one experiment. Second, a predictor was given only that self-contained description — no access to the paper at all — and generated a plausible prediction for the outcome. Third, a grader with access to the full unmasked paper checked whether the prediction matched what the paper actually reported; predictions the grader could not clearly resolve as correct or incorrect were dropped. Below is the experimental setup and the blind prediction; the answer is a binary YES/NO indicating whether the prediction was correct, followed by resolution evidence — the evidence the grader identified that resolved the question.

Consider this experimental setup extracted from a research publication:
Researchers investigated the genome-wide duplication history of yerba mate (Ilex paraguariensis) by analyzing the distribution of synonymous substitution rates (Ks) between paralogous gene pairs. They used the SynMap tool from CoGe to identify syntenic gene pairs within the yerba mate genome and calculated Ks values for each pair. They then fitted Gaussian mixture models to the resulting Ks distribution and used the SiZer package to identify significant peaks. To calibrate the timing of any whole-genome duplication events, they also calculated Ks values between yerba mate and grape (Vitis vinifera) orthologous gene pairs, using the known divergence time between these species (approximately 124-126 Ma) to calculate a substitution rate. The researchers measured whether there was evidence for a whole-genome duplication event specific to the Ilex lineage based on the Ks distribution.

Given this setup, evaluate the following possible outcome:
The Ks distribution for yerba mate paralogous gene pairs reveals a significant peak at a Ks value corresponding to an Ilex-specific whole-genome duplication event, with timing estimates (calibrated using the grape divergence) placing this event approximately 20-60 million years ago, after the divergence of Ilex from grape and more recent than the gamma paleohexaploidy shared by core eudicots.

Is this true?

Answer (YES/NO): NO